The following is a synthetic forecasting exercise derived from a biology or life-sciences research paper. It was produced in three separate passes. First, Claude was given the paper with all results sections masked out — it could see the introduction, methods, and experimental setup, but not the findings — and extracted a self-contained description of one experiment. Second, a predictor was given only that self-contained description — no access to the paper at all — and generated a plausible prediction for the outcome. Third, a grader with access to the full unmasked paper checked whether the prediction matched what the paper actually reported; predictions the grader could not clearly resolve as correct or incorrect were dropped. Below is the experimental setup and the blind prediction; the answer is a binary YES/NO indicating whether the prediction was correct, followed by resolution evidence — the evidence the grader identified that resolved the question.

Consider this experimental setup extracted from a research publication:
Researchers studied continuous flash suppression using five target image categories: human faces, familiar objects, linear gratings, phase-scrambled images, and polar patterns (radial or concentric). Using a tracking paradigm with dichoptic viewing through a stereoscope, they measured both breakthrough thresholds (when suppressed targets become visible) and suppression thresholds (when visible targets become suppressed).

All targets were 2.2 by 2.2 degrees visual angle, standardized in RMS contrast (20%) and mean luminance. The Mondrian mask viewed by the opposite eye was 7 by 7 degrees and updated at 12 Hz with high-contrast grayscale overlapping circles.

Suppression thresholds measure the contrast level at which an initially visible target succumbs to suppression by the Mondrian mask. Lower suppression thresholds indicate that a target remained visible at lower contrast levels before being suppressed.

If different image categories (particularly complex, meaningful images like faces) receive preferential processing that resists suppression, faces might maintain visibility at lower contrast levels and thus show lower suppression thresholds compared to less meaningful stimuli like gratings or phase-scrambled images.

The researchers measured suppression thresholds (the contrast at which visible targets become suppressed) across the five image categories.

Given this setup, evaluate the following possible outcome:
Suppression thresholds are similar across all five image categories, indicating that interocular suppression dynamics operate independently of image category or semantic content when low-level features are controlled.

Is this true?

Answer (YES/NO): NO